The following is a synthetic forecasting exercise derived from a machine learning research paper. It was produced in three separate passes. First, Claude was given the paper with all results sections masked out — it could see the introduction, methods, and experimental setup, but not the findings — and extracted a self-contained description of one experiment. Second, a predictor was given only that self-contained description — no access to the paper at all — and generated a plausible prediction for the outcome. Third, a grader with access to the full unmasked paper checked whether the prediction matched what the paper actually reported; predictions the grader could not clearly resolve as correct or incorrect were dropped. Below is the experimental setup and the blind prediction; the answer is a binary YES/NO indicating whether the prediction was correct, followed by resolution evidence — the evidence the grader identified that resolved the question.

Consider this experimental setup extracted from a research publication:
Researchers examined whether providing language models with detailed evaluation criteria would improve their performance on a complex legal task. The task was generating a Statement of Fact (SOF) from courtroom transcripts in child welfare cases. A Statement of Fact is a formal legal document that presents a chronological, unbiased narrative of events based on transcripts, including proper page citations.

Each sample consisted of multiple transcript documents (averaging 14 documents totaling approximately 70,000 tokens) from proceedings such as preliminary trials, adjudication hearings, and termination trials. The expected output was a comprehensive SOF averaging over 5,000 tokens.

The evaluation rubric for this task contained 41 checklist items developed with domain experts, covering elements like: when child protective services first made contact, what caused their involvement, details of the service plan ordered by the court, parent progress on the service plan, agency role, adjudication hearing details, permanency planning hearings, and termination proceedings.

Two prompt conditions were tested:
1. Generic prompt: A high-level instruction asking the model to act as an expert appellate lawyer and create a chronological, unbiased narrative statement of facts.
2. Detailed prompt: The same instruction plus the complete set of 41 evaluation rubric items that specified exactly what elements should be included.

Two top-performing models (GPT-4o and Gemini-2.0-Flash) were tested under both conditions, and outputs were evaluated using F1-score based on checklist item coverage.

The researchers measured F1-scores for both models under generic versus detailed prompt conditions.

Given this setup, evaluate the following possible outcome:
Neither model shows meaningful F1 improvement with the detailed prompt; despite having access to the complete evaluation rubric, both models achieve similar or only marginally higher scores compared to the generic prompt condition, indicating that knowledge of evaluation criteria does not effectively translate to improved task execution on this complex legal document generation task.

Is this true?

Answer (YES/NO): NO